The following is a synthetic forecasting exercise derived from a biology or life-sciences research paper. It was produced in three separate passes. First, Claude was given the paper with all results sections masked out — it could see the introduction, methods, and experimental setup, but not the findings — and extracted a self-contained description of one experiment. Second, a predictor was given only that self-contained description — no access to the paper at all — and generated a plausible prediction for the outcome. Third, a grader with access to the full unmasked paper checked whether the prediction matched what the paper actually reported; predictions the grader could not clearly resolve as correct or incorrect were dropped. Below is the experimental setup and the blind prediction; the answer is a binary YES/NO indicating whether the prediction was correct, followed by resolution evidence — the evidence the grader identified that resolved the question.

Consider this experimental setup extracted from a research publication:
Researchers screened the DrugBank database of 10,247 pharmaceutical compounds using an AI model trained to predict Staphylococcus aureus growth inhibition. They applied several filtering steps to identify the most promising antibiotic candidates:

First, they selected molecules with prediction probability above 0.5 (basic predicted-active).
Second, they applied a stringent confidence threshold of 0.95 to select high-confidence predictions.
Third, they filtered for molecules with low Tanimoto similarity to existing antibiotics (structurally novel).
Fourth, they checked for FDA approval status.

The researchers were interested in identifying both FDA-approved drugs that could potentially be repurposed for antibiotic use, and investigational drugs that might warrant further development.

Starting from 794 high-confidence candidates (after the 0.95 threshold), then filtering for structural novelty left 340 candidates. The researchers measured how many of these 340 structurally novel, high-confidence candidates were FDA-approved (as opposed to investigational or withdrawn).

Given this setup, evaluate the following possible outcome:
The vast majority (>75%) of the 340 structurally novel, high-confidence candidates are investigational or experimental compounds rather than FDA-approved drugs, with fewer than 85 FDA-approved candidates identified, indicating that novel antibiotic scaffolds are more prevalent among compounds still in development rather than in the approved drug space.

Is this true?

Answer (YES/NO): YES